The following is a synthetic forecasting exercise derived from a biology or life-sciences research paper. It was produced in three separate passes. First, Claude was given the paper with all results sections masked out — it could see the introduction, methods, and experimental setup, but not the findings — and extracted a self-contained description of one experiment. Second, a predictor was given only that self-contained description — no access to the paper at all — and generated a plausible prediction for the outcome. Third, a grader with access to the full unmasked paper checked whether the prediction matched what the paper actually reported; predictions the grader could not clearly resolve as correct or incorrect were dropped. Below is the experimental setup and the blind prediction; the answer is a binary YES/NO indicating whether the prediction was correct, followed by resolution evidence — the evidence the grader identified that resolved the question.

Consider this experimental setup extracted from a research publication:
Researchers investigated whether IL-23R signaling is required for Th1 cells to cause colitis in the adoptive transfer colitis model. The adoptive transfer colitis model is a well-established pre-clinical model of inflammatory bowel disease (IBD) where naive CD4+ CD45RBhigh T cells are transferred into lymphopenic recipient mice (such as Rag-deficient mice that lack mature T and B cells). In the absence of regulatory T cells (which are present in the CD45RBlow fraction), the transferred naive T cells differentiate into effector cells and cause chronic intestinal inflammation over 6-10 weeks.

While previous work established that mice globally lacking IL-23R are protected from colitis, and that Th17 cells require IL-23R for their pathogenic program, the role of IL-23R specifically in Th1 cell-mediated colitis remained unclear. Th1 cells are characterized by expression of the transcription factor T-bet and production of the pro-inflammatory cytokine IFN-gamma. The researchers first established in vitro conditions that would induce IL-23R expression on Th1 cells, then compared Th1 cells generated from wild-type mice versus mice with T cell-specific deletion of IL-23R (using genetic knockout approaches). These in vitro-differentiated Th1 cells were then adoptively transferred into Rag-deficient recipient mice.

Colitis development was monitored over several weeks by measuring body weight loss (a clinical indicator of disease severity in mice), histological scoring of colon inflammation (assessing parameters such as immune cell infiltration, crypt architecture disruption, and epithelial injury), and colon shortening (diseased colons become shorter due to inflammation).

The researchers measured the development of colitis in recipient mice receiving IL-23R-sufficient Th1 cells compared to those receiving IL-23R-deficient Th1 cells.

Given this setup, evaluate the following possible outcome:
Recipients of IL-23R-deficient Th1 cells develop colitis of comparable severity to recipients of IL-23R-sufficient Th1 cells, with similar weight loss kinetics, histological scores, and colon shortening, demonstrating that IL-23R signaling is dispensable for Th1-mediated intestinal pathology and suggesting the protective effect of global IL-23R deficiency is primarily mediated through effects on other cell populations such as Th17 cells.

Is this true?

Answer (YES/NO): NO